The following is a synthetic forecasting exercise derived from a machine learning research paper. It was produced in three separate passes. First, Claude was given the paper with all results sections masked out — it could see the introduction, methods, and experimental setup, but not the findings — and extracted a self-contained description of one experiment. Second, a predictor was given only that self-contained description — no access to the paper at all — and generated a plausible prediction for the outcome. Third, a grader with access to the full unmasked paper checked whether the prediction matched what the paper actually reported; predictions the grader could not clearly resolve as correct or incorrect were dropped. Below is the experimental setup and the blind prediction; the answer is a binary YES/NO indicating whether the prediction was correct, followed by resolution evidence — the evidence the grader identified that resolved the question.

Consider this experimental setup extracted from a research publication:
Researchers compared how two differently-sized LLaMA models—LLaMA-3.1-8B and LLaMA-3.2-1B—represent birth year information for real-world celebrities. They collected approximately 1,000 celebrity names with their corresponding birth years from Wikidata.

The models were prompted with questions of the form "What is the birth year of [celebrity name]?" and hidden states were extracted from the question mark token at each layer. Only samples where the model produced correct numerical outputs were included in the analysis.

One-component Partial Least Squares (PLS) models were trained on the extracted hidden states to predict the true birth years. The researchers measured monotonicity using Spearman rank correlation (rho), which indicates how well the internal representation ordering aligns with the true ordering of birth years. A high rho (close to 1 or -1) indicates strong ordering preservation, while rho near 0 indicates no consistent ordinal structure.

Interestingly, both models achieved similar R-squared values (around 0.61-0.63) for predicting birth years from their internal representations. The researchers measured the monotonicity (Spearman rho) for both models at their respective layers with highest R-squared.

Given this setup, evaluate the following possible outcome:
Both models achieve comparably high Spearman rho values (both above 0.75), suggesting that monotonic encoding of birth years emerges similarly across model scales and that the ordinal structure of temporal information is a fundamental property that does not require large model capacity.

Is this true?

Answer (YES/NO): NO